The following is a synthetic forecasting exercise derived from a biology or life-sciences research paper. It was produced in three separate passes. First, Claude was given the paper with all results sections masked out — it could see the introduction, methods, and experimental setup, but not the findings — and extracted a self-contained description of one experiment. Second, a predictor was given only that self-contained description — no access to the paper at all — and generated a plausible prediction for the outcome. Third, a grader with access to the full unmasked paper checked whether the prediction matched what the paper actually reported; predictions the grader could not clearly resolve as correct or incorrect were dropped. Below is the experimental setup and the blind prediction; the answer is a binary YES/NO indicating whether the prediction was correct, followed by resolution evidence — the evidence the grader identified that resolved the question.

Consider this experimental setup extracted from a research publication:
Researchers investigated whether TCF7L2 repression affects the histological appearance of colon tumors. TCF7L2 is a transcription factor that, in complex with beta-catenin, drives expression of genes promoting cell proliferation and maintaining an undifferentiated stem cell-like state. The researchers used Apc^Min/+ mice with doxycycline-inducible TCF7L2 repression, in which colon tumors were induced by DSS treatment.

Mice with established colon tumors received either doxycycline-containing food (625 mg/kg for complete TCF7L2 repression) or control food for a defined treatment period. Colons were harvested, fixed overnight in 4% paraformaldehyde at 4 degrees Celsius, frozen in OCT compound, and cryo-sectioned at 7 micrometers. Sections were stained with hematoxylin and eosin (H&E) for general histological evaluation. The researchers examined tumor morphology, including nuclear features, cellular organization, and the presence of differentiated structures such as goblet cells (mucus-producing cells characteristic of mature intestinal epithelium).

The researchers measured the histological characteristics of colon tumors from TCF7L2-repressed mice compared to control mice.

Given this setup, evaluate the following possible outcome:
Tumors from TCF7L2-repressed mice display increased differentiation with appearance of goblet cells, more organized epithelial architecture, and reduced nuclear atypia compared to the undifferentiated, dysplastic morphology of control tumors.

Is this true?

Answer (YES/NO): NO